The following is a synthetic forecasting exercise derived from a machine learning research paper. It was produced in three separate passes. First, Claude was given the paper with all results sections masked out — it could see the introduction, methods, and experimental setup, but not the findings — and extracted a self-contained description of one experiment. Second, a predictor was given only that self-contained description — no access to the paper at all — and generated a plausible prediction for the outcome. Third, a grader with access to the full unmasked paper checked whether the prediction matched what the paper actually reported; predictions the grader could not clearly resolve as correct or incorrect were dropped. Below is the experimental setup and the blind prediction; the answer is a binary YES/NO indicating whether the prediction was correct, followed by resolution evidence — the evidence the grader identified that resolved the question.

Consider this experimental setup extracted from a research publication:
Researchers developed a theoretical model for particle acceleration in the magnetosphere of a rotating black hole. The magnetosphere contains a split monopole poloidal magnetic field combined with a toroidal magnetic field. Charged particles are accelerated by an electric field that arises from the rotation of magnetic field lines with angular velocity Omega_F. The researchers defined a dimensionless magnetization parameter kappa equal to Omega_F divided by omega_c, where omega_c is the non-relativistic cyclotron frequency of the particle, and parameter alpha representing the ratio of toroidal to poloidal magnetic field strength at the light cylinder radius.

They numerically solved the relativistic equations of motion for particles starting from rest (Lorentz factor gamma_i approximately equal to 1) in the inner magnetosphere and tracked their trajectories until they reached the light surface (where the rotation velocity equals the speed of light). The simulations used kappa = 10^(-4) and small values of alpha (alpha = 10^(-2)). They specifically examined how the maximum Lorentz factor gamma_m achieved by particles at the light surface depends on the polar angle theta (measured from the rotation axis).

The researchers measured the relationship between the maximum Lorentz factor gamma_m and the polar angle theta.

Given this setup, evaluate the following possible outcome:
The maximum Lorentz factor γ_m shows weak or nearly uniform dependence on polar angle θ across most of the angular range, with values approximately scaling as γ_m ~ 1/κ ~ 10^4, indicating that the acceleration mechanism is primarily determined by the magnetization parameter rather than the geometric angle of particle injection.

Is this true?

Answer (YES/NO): NO